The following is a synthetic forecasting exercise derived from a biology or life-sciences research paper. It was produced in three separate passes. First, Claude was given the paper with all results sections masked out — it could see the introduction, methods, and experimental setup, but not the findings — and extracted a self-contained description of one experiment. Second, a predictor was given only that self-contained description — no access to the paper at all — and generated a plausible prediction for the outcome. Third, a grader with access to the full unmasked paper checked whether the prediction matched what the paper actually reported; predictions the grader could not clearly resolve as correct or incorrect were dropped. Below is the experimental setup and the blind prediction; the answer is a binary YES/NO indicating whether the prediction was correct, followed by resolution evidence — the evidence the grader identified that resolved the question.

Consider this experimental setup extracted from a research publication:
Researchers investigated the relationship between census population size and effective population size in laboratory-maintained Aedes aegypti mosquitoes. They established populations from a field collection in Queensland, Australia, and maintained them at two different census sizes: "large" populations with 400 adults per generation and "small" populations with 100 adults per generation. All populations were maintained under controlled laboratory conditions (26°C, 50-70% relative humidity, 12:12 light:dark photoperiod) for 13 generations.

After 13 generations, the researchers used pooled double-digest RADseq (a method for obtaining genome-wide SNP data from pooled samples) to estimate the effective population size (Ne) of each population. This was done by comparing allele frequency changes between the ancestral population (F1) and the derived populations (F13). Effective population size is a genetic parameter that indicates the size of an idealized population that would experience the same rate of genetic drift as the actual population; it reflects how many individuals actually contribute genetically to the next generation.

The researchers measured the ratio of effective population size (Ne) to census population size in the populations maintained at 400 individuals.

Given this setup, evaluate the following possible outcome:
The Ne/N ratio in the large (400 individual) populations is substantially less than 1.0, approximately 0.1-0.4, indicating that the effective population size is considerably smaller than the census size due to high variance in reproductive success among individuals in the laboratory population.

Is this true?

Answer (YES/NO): YES